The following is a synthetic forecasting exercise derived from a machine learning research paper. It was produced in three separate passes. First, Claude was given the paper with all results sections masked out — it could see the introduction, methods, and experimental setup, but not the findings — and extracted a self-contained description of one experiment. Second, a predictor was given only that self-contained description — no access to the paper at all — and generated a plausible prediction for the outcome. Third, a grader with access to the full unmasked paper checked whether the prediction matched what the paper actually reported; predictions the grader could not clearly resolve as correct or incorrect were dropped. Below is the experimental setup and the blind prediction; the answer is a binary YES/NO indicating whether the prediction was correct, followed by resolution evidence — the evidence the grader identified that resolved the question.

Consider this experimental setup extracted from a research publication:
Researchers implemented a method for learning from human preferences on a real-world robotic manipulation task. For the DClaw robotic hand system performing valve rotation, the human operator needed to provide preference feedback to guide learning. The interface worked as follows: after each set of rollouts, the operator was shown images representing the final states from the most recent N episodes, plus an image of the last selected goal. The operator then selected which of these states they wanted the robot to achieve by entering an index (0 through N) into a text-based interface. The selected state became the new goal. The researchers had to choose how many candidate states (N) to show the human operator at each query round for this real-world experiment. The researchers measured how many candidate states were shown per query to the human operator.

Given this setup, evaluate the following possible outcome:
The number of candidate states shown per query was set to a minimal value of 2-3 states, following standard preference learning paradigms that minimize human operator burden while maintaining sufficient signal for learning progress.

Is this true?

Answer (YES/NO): NO